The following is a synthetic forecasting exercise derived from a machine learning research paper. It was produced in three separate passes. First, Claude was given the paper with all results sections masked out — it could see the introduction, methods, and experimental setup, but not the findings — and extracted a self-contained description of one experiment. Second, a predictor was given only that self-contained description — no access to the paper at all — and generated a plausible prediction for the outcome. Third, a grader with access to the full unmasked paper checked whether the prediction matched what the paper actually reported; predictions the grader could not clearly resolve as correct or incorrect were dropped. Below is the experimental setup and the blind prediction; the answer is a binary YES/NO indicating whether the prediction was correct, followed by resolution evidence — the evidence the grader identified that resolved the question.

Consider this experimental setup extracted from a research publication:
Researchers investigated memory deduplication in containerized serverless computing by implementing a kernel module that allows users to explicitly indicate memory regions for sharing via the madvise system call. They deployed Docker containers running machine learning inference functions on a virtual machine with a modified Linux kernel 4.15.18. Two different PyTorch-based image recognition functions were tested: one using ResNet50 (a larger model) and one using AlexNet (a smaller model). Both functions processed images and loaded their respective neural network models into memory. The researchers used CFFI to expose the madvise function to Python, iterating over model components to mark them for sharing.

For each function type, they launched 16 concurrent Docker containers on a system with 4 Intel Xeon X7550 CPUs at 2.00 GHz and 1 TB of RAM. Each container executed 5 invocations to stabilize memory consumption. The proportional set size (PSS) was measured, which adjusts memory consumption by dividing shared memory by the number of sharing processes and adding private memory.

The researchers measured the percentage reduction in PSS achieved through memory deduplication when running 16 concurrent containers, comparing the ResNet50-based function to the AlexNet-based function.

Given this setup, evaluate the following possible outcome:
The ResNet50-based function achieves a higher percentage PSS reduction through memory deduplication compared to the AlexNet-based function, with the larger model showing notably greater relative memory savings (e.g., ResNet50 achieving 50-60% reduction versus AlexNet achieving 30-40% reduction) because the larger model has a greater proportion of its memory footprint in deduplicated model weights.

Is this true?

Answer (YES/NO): NO